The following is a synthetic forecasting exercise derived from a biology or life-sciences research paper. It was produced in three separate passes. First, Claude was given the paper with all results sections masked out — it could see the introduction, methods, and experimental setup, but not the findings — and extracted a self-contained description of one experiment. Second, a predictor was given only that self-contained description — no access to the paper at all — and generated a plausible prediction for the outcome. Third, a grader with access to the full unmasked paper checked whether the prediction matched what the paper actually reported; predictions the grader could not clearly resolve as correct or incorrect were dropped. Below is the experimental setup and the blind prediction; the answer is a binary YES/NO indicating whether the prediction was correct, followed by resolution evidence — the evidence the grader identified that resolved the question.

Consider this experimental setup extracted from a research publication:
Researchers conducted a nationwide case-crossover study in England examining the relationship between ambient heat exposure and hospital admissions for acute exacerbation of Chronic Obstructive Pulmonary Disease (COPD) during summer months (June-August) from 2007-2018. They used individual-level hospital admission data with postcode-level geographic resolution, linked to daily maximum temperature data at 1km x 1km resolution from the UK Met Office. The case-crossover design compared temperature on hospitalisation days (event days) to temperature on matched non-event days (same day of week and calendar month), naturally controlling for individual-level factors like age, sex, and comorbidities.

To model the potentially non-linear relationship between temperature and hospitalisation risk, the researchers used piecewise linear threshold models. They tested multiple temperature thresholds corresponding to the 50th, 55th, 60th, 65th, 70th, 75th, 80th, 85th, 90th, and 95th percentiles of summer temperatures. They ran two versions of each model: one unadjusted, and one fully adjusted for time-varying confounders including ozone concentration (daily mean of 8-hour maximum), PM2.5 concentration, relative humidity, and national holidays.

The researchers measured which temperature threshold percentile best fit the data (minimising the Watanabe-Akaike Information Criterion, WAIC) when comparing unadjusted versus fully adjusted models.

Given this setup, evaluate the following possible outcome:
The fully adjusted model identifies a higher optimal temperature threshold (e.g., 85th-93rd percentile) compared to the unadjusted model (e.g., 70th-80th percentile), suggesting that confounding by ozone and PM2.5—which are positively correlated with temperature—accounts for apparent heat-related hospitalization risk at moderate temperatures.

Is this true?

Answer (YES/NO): YES